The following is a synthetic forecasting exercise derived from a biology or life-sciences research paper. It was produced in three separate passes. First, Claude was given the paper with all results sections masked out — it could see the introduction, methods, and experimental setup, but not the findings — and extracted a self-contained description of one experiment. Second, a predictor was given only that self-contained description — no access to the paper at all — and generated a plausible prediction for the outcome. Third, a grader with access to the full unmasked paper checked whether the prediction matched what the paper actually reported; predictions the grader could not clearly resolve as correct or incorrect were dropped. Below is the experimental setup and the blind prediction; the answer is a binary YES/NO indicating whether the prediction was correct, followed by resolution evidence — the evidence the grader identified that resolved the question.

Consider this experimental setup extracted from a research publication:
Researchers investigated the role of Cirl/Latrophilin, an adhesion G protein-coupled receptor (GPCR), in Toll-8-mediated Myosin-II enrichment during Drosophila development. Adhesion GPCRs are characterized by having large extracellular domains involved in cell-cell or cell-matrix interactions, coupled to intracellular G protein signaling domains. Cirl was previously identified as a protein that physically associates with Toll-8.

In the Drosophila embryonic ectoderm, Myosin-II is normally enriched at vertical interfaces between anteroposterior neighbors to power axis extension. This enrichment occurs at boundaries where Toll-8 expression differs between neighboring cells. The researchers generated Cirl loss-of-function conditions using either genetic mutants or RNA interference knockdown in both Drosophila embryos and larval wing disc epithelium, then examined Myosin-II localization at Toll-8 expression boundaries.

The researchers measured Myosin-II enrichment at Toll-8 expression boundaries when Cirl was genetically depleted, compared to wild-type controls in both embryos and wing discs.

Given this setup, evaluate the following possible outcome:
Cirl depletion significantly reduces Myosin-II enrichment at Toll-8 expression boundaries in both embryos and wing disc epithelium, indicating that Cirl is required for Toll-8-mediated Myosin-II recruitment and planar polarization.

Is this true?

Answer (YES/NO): YES